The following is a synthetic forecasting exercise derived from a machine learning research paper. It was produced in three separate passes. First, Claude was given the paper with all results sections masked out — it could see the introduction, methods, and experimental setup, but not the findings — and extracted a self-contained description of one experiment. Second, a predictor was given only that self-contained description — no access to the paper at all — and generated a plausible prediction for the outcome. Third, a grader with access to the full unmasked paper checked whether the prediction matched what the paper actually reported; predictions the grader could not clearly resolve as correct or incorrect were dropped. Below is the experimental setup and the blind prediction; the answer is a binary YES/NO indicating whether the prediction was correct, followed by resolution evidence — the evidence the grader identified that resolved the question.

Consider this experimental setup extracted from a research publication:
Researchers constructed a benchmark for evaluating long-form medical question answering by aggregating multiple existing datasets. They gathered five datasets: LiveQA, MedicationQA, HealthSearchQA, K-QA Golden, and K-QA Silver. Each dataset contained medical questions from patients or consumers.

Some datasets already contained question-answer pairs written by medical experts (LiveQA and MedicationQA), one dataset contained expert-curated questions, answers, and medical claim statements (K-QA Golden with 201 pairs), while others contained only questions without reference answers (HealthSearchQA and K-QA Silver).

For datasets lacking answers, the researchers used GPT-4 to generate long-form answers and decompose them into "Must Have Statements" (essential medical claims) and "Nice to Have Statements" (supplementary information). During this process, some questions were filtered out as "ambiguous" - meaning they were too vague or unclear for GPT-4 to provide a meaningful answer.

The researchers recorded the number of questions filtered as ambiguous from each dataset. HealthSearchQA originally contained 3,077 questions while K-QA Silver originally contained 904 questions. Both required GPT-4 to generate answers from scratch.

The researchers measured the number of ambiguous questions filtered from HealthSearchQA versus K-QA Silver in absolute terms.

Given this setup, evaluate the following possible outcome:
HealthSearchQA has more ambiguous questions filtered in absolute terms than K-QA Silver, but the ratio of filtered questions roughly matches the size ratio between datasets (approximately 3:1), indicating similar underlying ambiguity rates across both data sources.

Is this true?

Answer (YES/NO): NO